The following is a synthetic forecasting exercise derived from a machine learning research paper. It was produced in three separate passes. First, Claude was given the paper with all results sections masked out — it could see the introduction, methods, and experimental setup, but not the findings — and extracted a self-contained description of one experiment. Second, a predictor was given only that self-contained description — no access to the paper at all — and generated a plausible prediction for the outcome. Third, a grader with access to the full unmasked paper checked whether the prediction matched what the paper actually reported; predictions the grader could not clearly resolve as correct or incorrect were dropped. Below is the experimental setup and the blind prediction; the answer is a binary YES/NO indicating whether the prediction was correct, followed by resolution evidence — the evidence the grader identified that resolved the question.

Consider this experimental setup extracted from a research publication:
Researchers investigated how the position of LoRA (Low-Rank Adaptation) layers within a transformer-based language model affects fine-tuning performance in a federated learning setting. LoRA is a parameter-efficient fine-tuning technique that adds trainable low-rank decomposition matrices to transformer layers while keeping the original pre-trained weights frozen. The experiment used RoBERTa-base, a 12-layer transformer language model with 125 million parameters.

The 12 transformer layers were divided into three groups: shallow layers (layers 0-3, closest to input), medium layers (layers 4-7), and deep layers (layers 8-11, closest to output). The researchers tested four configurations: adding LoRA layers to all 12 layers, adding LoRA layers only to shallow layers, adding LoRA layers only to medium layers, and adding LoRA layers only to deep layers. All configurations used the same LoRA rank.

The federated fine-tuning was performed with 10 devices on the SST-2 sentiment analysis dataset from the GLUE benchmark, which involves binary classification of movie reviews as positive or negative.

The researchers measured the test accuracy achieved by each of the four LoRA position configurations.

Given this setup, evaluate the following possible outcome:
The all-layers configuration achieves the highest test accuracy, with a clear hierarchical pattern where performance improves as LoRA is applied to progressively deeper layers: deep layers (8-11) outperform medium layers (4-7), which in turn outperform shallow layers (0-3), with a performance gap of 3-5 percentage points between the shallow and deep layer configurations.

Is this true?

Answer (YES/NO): NO